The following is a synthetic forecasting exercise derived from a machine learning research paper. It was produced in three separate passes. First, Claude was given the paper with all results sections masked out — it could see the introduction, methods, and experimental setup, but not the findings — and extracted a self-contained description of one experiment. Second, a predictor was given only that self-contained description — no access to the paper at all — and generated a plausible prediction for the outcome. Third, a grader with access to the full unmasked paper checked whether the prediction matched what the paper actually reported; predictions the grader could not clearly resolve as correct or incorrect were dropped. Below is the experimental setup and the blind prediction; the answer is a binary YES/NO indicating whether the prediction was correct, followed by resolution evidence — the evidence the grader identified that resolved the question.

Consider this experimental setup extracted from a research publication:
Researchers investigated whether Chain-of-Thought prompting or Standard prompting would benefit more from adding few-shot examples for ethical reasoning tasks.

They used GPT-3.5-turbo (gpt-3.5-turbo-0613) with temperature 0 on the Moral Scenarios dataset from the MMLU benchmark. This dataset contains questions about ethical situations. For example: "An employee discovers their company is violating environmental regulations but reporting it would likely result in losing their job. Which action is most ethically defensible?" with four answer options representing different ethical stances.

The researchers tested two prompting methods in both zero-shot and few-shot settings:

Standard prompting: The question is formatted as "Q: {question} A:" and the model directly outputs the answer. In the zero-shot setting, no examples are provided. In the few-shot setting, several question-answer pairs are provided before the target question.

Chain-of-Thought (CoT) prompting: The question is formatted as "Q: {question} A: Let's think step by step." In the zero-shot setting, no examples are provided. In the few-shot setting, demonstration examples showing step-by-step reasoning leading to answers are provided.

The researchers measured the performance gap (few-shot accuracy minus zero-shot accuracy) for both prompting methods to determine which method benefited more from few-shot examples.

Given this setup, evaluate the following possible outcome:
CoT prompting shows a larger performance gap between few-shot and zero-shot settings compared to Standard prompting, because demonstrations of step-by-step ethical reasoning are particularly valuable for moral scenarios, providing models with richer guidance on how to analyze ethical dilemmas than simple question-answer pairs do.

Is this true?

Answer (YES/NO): YES